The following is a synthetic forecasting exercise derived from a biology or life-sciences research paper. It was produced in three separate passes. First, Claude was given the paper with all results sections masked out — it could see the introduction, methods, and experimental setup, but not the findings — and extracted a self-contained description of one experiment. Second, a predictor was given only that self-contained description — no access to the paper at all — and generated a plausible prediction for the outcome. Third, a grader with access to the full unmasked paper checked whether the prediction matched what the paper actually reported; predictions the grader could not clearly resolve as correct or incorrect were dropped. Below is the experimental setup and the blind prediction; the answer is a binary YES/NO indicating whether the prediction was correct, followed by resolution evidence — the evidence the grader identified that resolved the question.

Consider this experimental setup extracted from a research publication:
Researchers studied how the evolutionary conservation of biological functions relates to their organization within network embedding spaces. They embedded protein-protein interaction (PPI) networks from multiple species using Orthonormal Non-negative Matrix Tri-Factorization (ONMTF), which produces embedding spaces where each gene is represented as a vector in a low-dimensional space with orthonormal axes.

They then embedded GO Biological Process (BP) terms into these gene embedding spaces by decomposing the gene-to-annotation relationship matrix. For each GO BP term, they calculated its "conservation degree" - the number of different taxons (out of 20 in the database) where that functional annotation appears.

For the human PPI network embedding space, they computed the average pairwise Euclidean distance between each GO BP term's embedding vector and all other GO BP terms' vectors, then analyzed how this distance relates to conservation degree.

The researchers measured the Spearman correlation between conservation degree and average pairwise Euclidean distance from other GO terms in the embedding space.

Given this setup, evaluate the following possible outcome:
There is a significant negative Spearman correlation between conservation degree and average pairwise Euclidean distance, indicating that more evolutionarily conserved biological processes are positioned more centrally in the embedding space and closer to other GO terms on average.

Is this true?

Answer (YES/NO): NO